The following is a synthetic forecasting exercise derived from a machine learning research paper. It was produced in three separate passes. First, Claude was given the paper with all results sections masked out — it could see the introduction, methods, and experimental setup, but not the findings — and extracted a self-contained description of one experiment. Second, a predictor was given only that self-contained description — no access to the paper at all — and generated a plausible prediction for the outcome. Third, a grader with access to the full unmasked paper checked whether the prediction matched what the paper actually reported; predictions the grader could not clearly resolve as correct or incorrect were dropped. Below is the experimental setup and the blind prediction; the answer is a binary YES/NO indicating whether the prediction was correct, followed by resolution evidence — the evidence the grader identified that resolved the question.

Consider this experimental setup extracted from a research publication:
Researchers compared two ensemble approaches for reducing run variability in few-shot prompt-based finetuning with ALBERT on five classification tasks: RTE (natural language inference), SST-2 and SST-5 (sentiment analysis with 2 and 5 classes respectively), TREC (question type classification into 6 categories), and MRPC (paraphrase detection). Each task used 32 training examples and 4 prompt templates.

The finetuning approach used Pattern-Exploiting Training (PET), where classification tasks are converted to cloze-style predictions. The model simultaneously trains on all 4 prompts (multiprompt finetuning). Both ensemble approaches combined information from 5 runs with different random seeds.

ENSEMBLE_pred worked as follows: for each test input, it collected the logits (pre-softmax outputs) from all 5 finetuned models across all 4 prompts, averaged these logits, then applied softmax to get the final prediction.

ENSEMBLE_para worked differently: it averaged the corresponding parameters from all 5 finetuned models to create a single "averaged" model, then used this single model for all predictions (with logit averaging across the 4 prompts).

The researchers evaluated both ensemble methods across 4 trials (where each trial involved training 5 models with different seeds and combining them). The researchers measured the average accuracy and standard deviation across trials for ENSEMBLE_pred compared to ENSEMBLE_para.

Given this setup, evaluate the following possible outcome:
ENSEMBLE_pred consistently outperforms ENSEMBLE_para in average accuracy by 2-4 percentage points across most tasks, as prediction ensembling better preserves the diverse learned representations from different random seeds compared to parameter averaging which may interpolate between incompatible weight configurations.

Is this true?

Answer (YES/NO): NO